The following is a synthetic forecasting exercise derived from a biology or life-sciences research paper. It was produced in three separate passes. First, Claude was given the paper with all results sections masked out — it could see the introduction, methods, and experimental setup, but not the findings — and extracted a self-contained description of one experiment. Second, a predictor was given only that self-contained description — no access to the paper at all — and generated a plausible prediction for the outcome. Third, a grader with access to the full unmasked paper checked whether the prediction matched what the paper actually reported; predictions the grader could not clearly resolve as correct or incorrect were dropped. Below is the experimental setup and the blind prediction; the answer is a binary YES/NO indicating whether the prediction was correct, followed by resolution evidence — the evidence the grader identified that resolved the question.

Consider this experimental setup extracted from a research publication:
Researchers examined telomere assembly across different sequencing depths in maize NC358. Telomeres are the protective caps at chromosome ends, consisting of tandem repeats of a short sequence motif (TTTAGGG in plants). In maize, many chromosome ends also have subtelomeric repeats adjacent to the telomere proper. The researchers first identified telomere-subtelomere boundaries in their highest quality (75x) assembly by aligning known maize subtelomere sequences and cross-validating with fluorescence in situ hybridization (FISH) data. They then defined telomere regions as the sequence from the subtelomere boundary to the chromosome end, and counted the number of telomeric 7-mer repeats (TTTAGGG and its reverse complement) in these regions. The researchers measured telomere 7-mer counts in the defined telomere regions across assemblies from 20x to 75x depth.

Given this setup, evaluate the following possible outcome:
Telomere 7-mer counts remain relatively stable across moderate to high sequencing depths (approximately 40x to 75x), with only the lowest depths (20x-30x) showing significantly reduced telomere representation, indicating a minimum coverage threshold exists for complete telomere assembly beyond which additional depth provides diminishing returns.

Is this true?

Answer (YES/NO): NO